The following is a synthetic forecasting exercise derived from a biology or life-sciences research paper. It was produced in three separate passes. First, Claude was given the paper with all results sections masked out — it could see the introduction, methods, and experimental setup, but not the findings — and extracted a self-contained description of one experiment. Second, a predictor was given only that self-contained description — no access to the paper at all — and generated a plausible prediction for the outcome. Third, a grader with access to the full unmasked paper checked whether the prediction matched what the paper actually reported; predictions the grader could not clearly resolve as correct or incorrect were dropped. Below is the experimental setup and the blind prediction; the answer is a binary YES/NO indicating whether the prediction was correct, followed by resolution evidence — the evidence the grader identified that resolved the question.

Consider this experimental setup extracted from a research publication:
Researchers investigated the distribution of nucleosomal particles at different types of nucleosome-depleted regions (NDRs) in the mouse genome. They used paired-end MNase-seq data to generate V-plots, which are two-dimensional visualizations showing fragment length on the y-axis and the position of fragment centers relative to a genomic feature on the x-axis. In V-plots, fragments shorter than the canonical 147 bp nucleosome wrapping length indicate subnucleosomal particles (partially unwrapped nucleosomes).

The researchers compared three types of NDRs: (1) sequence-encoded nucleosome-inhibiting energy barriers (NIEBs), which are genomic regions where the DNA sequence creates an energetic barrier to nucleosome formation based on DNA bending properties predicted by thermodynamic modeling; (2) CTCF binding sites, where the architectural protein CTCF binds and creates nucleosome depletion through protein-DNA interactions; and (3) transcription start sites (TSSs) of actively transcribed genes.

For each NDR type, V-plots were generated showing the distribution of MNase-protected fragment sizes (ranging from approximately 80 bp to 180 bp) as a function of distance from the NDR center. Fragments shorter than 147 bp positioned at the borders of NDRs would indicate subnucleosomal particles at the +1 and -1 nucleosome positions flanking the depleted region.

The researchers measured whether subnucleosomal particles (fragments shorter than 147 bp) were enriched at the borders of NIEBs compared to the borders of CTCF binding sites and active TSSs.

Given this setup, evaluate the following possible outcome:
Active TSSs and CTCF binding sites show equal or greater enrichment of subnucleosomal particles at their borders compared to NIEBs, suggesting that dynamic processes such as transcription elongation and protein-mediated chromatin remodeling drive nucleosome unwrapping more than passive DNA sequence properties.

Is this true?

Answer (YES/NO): NO